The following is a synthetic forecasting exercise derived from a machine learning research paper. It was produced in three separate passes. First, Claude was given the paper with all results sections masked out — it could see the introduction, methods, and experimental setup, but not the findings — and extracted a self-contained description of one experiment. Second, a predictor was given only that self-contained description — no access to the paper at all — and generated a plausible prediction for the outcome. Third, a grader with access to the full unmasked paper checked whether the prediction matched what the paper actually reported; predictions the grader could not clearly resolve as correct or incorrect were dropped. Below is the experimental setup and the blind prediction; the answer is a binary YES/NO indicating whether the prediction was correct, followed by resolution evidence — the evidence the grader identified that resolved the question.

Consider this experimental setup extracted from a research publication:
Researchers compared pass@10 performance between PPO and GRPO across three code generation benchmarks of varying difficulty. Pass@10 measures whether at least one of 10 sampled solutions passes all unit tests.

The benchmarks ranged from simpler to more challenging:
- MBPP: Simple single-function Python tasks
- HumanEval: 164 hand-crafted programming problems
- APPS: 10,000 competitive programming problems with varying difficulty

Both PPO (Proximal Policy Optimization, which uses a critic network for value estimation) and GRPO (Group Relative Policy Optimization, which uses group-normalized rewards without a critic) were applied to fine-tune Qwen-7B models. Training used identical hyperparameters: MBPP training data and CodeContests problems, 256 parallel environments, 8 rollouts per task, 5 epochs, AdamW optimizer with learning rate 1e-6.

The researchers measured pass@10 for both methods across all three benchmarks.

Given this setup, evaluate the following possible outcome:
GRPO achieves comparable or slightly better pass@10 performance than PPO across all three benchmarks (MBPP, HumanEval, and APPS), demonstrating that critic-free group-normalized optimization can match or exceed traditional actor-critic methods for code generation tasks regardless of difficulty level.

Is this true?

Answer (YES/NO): YES